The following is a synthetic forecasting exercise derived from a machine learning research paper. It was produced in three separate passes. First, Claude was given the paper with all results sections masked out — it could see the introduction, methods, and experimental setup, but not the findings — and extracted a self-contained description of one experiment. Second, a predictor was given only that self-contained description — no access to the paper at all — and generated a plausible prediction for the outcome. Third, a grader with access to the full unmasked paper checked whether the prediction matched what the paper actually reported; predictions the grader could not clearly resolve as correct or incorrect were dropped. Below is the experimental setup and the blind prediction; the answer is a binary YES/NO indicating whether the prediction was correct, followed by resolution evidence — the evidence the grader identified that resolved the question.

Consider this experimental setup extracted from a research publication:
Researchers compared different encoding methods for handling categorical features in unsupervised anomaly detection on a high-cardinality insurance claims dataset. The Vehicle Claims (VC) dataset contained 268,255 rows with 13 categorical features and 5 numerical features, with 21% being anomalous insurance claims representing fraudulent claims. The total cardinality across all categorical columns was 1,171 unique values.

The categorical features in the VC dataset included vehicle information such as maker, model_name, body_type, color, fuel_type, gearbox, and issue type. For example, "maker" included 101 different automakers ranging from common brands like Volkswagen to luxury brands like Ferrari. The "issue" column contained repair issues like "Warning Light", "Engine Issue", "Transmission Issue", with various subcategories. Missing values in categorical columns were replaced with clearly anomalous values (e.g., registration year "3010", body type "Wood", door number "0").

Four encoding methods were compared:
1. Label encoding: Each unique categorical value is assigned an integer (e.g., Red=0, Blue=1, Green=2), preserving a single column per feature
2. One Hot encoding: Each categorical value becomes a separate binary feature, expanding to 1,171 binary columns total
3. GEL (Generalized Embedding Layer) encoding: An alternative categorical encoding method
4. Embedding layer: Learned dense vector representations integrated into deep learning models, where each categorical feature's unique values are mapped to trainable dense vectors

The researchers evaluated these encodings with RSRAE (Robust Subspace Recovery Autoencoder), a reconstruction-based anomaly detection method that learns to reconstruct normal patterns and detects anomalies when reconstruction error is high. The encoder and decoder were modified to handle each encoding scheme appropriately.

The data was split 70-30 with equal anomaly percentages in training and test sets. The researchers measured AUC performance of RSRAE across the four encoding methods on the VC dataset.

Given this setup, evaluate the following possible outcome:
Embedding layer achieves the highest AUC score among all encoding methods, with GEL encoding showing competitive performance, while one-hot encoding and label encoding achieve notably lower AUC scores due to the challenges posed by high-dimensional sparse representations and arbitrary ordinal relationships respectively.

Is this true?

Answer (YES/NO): NO